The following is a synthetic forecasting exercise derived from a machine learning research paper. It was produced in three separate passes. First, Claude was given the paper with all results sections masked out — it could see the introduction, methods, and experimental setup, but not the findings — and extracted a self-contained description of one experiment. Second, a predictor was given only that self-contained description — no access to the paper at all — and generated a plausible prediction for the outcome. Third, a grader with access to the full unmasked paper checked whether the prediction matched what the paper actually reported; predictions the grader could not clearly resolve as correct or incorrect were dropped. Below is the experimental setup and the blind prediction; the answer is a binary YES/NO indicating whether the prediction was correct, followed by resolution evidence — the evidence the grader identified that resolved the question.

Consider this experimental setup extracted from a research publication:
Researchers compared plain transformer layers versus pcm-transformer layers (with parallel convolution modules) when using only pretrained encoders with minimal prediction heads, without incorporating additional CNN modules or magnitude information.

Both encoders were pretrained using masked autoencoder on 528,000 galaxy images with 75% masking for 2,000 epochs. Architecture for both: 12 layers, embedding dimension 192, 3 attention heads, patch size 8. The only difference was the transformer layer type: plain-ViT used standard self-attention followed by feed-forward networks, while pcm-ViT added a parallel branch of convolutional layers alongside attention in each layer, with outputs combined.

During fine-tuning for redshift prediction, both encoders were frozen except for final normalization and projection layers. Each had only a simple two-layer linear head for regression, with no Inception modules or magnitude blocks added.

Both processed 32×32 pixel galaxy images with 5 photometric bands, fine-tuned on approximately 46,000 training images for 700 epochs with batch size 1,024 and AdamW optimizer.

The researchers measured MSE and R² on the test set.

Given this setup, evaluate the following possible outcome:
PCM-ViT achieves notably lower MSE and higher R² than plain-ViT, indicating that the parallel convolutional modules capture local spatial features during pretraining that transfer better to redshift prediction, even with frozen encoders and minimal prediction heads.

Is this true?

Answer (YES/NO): NO